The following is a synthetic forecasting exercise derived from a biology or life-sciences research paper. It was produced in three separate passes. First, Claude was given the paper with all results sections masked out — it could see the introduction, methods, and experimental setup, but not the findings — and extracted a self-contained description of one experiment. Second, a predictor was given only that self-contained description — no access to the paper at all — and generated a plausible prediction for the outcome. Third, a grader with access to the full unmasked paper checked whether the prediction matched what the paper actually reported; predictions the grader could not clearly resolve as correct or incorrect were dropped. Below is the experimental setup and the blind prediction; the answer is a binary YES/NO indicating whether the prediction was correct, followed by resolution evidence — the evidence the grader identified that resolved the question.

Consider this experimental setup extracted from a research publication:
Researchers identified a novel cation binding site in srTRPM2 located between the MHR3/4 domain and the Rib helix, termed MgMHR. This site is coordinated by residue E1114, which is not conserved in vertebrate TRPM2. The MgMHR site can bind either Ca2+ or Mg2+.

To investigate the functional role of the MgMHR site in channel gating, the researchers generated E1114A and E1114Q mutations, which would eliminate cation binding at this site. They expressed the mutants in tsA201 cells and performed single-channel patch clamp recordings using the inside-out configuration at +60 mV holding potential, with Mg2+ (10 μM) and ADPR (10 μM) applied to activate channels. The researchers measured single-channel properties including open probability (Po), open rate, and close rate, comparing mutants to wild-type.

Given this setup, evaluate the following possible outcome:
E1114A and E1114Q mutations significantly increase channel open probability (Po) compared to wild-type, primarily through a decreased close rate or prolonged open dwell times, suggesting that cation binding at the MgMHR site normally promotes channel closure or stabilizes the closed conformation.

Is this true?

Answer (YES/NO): NO